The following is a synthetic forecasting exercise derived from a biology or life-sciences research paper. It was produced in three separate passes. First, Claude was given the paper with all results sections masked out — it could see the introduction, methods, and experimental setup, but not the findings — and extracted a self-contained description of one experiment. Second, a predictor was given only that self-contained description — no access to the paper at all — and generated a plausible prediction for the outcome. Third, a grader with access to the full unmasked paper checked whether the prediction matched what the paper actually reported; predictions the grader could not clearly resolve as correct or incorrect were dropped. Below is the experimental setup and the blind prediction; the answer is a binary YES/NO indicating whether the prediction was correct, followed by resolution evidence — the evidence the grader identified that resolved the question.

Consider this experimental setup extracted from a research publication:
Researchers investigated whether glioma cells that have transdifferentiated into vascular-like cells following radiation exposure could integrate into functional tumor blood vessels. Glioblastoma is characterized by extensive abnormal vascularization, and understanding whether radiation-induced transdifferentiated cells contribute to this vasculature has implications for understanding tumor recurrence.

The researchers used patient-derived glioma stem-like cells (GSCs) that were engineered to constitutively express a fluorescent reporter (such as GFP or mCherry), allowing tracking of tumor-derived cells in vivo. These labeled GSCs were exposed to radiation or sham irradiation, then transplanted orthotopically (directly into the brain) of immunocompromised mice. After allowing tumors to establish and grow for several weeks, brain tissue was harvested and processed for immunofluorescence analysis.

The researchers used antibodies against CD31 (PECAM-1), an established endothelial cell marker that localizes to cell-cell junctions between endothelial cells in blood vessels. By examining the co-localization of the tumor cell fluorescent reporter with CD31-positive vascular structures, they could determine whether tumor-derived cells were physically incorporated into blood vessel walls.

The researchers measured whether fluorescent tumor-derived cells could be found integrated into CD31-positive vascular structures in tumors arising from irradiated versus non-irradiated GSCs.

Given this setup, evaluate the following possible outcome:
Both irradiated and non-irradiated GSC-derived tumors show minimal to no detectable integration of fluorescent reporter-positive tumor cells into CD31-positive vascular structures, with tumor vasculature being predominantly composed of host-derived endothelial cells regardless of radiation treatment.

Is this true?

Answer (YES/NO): NO